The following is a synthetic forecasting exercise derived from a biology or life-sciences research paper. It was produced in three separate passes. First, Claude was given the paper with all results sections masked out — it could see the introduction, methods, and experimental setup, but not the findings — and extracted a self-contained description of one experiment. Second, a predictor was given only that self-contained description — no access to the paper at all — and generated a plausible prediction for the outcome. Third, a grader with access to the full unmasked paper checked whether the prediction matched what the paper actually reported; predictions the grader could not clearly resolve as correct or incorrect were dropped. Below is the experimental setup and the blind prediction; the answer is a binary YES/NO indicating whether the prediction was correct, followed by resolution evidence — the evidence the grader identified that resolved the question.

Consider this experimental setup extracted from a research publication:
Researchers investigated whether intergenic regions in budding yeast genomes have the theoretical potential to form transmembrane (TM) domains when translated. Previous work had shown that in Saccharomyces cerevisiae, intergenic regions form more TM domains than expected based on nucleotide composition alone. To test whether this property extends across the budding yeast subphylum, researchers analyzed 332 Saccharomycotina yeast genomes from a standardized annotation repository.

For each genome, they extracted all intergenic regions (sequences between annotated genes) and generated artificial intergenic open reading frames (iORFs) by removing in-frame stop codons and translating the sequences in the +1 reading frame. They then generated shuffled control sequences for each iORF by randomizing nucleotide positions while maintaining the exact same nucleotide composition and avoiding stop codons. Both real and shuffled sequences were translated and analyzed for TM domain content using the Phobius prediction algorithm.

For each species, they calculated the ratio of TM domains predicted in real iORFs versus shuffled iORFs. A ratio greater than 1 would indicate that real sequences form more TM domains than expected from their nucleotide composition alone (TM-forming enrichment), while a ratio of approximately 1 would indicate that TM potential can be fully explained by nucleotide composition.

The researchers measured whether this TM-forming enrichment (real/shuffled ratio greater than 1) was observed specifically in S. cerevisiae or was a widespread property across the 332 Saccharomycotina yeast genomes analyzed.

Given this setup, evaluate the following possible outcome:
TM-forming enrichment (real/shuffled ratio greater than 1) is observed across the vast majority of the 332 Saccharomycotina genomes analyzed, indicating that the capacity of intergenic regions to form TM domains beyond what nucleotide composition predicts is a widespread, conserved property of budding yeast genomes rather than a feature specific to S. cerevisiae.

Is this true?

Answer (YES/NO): YES